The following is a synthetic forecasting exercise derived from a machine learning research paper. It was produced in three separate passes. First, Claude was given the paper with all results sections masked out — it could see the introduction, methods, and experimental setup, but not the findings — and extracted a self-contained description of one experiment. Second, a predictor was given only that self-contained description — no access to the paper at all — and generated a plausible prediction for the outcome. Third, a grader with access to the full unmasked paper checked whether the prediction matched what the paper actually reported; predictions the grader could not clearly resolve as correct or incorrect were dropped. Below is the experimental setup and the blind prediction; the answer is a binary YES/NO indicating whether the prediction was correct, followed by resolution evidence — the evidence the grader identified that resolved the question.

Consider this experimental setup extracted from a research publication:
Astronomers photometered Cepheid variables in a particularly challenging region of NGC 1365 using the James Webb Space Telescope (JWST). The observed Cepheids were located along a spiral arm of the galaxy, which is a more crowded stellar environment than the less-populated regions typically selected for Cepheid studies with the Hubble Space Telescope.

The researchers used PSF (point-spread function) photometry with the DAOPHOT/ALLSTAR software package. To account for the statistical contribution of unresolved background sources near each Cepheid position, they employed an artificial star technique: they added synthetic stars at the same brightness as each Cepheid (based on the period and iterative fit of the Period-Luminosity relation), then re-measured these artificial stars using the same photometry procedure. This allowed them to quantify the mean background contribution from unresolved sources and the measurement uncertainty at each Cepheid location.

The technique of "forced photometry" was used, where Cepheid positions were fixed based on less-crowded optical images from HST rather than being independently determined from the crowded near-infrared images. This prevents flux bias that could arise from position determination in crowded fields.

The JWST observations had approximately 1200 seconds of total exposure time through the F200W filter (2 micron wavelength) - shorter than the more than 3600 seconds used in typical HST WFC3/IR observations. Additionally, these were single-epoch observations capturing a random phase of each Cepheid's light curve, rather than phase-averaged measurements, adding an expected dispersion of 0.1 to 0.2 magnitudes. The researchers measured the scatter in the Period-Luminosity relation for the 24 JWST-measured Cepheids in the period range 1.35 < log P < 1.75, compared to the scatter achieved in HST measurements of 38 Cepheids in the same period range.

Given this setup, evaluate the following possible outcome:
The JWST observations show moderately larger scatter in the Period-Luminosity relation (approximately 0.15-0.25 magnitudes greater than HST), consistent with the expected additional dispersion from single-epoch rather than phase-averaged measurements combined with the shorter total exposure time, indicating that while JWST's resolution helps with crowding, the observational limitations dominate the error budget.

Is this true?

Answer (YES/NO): NO